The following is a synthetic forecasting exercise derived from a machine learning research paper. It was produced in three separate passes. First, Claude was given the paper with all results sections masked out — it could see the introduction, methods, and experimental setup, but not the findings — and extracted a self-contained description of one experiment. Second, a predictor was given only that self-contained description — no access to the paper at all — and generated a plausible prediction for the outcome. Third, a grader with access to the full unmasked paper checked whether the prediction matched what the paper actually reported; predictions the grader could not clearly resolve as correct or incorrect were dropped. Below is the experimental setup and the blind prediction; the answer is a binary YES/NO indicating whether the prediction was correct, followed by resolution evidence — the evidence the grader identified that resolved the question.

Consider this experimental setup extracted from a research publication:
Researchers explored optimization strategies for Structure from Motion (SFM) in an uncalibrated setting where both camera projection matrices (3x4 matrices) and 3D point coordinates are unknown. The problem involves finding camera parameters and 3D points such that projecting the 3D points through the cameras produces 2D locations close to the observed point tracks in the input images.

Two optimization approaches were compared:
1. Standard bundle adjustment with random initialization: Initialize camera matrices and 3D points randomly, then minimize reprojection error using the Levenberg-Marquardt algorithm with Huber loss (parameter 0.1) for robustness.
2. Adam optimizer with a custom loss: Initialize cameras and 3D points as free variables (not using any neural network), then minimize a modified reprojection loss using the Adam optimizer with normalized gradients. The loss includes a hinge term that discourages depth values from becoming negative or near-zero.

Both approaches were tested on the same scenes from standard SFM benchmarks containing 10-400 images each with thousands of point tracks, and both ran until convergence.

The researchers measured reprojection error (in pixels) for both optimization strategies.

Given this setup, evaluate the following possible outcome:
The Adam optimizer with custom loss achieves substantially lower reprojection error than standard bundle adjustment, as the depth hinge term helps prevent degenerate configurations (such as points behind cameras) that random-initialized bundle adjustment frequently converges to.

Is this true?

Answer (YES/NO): YES